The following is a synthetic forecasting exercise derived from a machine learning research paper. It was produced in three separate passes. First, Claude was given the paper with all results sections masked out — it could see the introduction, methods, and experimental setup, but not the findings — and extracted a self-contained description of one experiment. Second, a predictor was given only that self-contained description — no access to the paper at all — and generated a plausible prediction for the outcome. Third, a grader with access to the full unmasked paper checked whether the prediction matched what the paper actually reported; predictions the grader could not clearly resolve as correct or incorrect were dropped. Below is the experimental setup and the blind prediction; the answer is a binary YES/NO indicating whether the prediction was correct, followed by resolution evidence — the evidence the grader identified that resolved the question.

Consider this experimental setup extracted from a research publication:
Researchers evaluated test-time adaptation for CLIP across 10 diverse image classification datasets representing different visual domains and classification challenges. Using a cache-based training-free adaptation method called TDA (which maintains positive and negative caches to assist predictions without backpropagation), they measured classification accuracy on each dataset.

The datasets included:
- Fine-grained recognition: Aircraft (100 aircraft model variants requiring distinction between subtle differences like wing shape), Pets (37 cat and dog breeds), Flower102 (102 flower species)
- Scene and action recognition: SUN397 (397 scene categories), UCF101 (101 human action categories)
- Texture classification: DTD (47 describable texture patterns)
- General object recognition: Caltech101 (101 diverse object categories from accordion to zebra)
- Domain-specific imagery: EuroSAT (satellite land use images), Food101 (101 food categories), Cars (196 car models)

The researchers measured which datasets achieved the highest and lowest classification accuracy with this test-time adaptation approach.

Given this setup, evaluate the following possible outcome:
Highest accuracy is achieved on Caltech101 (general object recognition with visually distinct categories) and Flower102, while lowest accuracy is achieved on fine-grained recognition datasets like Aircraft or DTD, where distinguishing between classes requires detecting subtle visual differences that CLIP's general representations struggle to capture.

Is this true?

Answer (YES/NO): NO